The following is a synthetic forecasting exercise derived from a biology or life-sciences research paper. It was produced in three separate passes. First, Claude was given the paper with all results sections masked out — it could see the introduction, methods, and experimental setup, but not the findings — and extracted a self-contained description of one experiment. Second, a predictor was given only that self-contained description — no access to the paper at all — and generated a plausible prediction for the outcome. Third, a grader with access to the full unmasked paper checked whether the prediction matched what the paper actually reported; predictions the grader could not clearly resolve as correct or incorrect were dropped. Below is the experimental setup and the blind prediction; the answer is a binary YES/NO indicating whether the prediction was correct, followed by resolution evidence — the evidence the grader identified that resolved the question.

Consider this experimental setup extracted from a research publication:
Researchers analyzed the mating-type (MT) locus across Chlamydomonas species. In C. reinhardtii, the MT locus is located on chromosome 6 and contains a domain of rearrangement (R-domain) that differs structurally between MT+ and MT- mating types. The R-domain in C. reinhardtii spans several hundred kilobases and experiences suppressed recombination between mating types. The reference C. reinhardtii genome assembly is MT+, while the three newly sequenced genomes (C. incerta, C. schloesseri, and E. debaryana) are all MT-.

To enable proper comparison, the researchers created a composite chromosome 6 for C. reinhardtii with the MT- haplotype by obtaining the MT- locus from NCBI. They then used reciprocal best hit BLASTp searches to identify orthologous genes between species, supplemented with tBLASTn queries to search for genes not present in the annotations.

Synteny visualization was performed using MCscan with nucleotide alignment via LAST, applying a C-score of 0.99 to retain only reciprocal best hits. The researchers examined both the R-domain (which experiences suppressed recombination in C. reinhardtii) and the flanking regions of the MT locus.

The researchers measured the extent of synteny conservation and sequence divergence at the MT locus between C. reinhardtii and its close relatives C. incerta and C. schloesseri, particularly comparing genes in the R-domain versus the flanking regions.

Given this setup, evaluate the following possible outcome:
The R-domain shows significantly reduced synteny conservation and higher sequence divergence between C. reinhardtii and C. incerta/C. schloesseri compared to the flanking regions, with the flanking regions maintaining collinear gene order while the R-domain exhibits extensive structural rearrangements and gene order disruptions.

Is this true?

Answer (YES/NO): YES